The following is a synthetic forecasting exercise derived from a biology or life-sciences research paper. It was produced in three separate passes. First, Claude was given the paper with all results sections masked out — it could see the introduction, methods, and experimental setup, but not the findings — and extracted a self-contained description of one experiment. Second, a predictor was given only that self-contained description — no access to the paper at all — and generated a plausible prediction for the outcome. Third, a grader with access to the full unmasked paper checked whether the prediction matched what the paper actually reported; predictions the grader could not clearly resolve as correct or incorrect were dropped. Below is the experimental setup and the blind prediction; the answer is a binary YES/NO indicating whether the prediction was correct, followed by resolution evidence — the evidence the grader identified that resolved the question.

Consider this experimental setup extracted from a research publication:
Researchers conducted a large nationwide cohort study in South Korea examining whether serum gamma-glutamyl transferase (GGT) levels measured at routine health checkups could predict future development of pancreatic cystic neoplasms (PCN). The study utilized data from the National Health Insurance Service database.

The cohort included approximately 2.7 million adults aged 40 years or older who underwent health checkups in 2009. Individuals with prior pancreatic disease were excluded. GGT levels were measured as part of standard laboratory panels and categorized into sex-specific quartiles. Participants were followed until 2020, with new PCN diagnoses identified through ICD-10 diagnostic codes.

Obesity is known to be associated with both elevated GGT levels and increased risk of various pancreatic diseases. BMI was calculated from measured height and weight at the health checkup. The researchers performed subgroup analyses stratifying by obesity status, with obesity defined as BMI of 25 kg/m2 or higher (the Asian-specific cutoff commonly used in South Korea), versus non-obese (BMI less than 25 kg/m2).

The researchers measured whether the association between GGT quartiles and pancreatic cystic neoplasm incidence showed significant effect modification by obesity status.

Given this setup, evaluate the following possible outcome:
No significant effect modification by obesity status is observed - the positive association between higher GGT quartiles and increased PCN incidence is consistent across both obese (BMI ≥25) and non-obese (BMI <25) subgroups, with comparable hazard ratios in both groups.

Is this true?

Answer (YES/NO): NO